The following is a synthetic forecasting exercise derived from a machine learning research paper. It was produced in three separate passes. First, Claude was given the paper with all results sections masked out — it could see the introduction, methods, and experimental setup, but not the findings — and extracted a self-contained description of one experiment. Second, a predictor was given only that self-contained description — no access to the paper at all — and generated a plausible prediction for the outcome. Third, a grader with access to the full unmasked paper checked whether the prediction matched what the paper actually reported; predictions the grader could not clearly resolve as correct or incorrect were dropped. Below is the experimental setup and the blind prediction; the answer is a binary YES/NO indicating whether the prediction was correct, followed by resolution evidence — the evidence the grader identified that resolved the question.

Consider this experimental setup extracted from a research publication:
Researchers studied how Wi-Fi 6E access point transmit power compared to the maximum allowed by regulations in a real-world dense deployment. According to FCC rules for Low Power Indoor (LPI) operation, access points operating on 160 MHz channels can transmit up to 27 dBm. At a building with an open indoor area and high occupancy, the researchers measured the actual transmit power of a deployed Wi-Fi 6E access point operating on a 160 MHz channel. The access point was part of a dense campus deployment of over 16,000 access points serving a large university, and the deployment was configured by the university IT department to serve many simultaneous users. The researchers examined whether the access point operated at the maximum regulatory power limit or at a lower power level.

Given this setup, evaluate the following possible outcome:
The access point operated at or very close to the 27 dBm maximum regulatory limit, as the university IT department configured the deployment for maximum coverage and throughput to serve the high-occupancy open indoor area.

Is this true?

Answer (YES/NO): NO